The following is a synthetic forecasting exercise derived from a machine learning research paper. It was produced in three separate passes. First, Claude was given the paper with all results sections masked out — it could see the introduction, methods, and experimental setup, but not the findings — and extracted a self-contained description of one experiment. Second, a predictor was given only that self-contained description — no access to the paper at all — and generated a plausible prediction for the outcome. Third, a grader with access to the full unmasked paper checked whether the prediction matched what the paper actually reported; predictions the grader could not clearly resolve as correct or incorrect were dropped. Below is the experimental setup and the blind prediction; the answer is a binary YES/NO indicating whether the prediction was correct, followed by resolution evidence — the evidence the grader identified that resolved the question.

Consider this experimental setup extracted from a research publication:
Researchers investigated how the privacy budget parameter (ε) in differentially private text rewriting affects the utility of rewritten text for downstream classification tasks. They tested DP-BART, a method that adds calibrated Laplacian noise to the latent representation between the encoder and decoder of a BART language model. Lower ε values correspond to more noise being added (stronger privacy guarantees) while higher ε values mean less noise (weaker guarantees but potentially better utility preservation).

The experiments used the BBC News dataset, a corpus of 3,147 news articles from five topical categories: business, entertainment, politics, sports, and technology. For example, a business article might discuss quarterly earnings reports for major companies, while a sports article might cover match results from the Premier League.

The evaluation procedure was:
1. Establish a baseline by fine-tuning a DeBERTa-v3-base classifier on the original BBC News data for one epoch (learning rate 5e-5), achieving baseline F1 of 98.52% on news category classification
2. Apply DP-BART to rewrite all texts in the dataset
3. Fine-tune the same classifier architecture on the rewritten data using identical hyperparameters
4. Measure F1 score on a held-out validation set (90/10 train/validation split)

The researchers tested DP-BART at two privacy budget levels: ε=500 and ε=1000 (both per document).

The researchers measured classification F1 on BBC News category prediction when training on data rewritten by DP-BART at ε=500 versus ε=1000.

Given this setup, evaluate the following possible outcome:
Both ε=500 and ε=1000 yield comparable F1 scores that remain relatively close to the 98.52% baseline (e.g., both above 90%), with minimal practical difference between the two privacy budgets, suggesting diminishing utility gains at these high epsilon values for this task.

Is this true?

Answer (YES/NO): NO